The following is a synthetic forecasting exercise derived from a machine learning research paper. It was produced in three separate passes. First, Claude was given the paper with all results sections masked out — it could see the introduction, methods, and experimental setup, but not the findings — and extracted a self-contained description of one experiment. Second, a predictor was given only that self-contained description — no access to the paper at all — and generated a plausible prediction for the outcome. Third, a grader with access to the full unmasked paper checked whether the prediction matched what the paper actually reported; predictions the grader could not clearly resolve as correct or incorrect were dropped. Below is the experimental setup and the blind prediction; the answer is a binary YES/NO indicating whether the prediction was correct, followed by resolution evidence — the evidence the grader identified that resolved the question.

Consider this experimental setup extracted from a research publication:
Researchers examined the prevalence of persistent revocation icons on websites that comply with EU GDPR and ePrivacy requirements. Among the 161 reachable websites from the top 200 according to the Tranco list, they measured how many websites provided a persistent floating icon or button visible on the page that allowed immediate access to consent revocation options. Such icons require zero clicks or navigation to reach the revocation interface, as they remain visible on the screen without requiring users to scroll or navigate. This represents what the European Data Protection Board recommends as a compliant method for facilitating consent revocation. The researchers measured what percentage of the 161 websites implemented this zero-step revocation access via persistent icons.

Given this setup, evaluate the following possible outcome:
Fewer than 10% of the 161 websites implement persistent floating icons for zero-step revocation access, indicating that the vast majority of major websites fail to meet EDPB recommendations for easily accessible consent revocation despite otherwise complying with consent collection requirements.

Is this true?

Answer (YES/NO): YES